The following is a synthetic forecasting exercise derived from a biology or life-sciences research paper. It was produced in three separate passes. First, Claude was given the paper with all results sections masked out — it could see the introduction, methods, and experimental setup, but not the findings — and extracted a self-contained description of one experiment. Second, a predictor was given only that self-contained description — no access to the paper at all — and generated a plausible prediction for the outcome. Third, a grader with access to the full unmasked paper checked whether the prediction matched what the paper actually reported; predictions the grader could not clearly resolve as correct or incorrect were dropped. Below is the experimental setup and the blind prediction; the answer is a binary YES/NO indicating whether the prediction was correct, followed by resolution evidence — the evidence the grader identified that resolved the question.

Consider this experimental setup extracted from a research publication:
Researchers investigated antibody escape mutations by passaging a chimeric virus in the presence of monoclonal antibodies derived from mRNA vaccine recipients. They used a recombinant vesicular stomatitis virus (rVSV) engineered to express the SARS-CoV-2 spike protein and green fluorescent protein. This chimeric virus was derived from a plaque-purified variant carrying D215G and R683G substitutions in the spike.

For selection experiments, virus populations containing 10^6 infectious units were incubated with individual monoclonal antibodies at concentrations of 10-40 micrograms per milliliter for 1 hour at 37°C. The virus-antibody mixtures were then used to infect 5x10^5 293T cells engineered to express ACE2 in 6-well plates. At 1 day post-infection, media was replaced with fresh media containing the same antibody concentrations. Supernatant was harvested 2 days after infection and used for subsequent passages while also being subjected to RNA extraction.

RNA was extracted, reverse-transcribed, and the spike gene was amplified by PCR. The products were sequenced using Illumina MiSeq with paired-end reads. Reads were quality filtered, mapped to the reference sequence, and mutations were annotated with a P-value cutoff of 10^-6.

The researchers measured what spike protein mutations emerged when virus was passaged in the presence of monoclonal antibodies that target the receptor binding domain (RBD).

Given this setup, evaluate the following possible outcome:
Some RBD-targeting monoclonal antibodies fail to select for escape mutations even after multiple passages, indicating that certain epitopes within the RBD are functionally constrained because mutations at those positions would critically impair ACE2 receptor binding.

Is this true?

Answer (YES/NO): NO